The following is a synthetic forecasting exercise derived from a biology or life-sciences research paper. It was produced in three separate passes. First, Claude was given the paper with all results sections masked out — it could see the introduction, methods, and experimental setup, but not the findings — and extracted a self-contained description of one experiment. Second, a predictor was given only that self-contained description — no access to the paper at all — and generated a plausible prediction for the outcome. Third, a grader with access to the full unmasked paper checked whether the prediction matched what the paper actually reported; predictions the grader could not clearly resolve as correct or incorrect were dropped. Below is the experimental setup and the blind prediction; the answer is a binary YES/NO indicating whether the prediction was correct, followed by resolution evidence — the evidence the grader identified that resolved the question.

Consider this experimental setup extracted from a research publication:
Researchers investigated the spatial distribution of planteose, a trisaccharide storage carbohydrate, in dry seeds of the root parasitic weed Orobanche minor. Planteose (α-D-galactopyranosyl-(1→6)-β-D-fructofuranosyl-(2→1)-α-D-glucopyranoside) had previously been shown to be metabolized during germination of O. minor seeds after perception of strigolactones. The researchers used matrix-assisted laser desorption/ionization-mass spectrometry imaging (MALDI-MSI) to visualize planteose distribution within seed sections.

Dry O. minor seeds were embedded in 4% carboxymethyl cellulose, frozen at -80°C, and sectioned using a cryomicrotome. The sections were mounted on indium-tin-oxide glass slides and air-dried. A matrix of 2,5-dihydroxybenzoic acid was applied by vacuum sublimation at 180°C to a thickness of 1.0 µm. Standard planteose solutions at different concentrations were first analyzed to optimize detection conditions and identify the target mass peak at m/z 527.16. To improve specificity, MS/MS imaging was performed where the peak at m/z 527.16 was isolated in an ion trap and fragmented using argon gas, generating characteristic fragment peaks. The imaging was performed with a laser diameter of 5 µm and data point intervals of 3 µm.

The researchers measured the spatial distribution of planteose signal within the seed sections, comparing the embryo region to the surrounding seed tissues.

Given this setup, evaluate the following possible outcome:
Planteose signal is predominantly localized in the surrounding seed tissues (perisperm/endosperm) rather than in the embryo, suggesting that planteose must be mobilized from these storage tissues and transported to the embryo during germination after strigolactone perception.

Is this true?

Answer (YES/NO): YES